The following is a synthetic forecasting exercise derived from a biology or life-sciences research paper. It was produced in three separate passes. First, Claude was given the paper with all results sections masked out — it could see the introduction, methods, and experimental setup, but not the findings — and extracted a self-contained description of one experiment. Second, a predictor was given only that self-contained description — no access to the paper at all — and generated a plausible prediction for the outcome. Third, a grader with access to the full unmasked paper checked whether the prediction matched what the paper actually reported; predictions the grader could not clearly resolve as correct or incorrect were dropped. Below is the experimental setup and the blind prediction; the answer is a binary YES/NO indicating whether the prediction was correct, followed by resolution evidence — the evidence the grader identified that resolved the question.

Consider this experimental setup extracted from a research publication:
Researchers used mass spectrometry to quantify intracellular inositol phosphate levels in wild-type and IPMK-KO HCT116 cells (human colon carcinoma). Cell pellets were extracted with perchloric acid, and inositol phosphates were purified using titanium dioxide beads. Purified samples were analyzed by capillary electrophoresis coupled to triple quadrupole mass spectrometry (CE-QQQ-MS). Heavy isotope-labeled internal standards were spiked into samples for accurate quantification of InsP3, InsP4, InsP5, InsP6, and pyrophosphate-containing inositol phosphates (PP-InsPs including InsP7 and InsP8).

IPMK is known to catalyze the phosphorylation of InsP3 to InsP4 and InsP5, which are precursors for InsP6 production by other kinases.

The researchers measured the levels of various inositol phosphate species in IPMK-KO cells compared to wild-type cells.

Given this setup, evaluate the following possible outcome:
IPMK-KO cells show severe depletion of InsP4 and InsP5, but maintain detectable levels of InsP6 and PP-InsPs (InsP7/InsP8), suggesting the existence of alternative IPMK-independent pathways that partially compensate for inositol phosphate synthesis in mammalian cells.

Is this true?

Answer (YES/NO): NO